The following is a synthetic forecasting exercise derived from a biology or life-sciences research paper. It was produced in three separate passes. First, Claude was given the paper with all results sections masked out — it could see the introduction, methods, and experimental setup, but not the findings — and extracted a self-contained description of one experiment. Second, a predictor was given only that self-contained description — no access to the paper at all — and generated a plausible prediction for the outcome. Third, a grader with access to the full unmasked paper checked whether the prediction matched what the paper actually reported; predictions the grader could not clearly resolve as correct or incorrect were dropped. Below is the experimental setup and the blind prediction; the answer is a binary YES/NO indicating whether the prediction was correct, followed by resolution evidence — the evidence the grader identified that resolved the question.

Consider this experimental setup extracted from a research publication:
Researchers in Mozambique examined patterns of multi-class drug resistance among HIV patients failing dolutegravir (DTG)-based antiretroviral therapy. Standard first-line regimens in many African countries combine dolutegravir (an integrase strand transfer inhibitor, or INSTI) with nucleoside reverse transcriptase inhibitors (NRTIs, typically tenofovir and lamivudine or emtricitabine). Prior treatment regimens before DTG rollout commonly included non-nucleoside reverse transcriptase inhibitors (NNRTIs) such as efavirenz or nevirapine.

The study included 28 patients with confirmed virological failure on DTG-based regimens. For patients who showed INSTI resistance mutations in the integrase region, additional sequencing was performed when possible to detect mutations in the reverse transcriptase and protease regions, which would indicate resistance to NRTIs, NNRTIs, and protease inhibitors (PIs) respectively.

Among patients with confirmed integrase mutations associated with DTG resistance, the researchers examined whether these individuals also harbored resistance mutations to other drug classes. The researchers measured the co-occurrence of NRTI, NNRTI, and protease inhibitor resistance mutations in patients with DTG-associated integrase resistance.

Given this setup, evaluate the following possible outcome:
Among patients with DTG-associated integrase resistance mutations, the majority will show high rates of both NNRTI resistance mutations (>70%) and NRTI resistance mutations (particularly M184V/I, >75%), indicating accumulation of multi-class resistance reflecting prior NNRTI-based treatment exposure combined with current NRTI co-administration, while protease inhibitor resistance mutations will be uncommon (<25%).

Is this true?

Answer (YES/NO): YES